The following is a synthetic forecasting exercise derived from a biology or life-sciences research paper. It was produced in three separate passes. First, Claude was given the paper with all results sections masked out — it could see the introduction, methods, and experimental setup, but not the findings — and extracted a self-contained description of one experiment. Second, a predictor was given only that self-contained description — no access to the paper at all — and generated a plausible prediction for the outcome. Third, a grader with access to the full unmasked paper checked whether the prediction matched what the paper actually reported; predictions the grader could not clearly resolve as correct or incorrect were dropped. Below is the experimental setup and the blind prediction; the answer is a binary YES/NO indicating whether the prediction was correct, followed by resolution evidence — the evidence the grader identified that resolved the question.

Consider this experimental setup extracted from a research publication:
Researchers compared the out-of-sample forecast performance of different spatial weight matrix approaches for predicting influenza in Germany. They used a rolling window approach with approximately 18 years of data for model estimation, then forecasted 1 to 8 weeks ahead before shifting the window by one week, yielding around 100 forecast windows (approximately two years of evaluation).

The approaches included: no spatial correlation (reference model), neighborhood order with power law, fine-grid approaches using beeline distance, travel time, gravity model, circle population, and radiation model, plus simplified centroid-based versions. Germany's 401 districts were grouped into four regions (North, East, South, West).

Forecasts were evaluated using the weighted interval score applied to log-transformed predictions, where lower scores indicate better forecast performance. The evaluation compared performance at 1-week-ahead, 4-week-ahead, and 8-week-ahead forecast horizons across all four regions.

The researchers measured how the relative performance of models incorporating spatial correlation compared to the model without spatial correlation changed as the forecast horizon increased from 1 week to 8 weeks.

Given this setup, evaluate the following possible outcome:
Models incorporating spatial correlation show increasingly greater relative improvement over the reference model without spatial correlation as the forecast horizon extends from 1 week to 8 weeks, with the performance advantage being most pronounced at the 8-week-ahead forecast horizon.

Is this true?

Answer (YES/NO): NO